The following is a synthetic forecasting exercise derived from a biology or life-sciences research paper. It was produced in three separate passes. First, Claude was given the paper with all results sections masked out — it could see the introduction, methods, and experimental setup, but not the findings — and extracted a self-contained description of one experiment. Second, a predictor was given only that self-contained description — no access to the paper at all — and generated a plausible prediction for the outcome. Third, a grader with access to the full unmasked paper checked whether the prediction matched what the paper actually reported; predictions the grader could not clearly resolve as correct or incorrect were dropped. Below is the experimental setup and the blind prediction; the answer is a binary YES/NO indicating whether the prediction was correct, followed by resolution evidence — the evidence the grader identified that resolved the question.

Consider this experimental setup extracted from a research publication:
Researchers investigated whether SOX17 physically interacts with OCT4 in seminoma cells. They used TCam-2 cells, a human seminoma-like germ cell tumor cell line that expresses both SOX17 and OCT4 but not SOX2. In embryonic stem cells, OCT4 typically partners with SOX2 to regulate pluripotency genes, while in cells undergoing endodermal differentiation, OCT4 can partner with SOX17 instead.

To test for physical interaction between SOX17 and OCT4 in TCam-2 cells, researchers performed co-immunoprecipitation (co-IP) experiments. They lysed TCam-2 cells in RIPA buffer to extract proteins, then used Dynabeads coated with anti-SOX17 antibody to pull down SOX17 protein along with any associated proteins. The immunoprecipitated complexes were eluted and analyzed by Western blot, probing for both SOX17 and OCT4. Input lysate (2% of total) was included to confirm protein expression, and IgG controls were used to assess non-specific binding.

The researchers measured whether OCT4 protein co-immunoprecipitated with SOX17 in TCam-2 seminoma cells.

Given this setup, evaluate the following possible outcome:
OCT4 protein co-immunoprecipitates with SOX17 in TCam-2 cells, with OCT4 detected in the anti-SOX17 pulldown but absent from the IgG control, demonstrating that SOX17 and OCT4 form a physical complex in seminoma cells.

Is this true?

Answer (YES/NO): YES